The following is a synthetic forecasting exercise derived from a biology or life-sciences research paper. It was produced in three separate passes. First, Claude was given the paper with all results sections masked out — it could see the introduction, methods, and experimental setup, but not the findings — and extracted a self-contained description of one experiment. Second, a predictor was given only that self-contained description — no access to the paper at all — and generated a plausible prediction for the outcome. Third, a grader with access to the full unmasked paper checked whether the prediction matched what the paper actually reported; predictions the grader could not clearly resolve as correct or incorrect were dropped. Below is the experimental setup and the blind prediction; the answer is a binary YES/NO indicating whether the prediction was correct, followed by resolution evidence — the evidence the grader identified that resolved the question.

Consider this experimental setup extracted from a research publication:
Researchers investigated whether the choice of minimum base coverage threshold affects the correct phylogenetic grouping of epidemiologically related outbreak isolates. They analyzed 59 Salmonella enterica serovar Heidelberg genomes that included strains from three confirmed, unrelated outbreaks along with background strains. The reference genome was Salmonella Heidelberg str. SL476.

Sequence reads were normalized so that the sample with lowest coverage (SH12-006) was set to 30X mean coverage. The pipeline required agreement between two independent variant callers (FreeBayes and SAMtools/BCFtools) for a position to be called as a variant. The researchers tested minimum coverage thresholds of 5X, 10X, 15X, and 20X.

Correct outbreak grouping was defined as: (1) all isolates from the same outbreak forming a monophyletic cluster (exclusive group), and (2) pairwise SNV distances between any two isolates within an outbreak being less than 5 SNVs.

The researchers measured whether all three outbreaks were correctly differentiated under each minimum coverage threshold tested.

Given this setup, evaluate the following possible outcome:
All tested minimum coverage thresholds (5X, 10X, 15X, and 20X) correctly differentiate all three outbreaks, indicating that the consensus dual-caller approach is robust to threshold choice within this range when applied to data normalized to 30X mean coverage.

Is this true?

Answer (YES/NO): NO